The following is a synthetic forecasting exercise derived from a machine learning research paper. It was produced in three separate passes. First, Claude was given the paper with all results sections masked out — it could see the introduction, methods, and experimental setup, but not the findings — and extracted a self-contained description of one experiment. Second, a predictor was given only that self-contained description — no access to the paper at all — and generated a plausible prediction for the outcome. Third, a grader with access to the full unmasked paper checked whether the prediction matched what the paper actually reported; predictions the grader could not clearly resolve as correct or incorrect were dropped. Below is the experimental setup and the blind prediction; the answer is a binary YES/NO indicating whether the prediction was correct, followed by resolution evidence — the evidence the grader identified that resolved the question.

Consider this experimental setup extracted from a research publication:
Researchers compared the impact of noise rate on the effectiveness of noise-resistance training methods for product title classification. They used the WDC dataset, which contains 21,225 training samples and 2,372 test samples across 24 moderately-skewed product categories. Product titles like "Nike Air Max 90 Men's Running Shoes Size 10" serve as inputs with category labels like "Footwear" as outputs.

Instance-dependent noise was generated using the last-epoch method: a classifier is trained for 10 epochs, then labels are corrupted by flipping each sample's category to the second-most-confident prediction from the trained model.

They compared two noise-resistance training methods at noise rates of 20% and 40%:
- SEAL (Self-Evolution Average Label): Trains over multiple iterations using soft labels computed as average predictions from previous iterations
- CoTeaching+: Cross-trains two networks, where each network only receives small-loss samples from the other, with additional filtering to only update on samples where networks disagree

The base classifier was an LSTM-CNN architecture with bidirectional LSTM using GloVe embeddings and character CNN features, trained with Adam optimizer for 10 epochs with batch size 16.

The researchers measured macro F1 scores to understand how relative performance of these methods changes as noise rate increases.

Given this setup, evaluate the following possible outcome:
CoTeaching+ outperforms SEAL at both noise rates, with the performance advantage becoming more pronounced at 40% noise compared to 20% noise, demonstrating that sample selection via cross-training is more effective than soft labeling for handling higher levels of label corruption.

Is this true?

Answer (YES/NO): NO